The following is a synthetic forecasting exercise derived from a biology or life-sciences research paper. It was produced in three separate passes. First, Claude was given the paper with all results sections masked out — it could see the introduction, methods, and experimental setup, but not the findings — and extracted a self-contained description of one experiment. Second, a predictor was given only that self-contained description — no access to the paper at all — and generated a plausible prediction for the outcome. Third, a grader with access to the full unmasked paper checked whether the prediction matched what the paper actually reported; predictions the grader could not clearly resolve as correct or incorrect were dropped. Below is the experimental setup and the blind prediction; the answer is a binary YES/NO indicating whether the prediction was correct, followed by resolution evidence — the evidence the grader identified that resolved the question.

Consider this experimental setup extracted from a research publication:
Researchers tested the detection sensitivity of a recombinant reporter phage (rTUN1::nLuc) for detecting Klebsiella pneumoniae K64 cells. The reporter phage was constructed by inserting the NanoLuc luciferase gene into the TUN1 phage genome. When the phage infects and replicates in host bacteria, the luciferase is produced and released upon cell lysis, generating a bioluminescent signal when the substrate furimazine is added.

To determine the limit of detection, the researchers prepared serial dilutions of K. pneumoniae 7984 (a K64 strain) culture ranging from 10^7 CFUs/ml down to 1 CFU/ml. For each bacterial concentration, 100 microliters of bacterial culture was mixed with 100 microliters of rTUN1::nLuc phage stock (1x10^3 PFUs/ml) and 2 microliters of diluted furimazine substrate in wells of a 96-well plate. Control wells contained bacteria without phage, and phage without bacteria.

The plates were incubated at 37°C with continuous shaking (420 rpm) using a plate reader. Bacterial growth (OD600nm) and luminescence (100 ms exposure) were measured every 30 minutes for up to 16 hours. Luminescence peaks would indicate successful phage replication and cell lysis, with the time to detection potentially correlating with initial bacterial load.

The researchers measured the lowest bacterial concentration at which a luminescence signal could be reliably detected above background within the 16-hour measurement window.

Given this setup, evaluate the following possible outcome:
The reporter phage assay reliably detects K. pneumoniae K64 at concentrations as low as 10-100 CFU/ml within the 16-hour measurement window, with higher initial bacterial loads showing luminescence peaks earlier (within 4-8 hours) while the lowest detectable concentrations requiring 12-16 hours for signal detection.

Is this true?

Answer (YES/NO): NO